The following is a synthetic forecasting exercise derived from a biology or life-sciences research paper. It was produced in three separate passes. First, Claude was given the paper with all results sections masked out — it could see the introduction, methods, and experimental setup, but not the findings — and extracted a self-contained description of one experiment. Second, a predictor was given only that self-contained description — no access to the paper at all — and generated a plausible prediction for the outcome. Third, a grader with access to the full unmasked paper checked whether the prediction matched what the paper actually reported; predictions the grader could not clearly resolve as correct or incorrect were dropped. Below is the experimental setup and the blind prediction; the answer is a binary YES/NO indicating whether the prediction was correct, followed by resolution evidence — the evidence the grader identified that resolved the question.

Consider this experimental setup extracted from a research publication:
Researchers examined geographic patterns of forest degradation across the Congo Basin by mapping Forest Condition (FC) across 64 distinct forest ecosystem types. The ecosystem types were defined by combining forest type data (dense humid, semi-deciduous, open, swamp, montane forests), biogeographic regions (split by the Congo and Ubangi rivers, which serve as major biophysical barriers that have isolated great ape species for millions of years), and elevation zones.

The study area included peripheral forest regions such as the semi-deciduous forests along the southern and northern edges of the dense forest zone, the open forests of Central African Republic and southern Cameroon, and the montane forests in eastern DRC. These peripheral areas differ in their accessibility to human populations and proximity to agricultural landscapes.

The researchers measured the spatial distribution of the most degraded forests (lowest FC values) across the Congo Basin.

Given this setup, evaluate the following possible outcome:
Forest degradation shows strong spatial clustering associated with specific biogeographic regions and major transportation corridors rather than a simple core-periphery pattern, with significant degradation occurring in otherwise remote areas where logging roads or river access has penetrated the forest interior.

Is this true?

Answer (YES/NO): NO